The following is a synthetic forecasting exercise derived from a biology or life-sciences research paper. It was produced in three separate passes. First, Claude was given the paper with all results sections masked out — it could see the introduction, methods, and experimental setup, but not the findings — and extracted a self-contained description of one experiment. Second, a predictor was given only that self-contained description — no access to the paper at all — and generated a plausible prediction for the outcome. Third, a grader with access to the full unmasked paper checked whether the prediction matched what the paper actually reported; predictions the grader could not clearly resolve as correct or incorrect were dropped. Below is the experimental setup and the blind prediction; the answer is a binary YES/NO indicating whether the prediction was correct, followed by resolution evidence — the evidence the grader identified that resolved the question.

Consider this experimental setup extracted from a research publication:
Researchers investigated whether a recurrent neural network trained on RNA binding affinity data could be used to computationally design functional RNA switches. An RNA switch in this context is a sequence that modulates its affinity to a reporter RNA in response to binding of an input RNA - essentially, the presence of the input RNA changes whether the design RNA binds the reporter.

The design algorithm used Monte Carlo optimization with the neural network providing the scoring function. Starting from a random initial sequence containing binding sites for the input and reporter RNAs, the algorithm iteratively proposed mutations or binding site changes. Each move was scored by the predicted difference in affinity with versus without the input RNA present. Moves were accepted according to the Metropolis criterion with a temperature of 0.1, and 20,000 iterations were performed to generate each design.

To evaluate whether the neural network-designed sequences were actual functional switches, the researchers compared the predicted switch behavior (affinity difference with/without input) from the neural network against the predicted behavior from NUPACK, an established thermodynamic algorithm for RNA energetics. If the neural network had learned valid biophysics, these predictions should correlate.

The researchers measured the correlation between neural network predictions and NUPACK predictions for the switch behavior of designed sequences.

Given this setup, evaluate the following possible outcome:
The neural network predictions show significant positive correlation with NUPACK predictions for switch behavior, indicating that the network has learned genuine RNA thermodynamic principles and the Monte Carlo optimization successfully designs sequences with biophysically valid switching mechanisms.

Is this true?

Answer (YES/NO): NO